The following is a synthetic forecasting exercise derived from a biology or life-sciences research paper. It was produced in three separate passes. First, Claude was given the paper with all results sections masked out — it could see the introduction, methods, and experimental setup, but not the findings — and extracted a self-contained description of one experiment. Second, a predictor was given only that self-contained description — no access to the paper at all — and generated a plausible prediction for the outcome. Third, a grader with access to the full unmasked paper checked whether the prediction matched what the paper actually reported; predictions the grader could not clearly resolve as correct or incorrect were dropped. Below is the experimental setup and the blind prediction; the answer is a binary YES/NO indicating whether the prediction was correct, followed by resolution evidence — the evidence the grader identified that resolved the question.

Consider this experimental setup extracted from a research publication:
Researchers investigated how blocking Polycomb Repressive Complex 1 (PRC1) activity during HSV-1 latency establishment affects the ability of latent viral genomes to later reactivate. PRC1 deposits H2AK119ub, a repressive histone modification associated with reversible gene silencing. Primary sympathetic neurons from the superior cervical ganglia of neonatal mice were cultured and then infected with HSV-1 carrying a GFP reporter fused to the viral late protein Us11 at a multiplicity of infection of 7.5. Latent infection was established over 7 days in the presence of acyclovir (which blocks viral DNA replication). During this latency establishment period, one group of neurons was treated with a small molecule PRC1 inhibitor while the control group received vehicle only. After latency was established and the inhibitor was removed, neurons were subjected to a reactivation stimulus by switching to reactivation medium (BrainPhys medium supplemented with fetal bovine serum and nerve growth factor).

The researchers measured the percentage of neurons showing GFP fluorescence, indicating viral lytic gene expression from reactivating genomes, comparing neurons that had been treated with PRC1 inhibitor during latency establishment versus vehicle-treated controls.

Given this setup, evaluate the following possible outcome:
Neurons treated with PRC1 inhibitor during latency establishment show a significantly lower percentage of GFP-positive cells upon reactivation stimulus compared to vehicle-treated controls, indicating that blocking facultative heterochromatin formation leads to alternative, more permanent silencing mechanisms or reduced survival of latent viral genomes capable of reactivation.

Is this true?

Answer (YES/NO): YES